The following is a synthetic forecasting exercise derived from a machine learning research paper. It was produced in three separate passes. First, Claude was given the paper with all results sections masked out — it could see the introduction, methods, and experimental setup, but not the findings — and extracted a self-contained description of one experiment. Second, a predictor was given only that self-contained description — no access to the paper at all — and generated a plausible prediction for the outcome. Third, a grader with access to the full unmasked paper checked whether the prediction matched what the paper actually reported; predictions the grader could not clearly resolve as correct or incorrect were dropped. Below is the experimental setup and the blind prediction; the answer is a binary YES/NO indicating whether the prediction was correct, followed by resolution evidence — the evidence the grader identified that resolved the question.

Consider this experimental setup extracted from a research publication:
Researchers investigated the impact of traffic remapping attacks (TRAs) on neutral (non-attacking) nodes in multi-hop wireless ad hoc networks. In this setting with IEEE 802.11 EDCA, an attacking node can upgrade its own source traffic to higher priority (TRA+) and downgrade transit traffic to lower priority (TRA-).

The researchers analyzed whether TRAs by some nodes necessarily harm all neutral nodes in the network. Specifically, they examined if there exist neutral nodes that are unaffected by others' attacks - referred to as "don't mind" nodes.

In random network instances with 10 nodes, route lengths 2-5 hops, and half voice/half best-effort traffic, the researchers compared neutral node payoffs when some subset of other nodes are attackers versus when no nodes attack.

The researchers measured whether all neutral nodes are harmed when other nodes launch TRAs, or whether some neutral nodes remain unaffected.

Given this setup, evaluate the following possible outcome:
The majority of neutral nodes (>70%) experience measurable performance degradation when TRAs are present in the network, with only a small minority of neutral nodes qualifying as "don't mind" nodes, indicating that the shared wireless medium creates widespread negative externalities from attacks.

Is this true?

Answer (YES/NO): NO